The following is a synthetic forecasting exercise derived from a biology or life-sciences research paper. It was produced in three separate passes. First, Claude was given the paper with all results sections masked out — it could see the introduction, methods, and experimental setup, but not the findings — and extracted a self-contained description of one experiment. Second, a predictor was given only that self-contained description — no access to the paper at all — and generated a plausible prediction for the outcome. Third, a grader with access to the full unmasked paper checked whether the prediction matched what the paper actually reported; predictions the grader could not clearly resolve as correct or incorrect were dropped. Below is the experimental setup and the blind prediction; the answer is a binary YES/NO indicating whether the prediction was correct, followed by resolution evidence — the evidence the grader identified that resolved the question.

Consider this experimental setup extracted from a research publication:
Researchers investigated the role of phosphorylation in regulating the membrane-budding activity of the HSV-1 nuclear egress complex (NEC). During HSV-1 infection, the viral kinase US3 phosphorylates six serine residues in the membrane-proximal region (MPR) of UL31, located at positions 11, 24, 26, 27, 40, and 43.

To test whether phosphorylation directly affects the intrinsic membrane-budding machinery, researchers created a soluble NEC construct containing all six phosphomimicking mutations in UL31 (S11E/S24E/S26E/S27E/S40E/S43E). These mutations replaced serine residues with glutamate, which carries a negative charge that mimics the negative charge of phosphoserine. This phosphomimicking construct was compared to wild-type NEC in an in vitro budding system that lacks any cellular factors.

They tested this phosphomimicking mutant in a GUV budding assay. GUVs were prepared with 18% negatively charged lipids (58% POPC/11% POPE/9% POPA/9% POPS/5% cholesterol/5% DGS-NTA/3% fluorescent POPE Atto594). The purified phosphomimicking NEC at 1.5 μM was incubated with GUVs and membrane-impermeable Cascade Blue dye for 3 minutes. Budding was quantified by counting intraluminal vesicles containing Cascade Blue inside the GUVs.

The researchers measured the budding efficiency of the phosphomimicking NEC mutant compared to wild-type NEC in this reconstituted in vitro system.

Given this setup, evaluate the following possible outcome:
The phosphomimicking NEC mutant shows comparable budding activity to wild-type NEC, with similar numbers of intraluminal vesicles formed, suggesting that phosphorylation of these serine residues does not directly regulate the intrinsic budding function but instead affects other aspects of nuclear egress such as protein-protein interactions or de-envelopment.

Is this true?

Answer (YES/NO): NO